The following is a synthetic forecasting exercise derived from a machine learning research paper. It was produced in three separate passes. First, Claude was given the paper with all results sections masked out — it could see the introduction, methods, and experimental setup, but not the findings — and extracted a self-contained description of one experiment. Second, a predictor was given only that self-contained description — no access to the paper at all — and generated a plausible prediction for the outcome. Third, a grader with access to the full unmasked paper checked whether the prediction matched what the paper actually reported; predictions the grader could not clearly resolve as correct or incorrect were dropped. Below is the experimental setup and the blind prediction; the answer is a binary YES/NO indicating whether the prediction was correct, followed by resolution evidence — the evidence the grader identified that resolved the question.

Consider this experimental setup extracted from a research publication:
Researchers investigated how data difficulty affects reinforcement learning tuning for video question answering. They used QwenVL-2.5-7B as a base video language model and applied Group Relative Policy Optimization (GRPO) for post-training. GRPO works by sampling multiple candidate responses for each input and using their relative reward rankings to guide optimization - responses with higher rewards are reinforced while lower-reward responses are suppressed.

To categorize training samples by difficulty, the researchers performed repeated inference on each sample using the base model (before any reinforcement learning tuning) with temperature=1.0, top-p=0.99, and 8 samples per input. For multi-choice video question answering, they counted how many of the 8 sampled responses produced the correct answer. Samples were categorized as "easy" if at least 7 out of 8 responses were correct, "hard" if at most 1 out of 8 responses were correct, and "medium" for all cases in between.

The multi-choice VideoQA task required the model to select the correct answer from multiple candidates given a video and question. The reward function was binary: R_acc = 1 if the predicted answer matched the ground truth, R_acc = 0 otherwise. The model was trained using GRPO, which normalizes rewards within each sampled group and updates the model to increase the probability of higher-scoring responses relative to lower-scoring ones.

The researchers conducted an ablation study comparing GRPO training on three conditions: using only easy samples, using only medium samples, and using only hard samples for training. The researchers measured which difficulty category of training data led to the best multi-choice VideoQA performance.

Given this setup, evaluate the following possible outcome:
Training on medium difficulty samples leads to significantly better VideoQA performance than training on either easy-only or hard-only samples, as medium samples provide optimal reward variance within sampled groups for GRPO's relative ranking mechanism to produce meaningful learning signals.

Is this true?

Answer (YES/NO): YES